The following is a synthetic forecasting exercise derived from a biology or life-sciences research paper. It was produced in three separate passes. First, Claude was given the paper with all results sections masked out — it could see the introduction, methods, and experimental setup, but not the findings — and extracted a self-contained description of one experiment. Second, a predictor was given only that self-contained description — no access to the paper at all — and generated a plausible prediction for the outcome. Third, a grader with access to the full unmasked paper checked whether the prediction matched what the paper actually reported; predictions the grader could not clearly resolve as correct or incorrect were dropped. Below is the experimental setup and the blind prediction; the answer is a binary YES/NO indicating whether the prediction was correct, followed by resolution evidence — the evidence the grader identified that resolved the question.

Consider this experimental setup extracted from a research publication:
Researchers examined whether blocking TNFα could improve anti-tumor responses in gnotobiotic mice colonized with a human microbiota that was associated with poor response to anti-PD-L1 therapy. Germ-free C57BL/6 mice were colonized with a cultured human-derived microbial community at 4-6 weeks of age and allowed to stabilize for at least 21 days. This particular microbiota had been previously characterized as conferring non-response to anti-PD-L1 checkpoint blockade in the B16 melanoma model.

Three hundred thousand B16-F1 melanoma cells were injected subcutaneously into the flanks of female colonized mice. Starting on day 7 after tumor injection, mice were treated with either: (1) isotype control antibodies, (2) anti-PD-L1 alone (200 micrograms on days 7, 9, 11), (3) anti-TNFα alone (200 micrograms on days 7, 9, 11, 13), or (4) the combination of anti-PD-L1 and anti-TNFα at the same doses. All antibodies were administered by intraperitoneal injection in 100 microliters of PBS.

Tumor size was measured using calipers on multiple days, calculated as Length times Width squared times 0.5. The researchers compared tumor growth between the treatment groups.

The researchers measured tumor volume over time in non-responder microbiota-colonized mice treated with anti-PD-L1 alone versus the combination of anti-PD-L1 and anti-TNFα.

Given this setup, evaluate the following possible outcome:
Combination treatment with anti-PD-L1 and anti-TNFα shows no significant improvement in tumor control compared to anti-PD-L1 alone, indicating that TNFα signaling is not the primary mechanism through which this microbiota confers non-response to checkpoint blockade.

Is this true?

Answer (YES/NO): NO